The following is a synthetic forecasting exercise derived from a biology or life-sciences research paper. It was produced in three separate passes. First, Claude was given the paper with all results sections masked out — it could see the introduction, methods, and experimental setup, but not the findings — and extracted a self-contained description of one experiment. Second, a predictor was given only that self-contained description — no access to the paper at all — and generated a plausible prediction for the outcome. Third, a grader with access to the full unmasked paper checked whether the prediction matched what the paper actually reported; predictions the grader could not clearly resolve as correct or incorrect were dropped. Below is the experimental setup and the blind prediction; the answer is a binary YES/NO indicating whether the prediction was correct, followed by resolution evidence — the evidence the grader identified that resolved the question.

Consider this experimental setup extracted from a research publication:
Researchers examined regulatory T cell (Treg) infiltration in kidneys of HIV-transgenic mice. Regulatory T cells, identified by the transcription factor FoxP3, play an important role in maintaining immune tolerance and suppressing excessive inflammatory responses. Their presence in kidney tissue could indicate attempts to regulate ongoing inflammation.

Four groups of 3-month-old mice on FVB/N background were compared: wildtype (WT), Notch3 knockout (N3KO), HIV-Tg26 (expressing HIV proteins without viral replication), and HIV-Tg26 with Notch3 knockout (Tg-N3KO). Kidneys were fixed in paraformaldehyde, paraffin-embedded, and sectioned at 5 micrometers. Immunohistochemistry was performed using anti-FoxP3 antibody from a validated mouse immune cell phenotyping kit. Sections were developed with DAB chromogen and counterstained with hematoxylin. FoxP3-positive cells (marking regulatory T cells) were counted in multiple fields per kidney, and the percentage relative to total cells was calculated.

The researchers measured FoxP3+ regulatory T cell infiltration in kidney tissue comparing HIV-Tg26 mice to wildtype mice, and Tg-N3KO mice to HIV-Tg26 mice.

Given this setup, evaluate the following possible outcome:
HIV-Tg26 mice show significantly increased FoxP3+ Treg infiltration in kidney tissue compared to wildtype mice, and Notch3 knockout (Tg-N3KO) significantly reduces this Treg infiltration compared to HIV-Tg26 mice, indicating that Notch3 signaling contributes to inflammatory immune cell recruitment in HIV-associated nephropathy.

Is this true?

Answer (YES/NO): NO